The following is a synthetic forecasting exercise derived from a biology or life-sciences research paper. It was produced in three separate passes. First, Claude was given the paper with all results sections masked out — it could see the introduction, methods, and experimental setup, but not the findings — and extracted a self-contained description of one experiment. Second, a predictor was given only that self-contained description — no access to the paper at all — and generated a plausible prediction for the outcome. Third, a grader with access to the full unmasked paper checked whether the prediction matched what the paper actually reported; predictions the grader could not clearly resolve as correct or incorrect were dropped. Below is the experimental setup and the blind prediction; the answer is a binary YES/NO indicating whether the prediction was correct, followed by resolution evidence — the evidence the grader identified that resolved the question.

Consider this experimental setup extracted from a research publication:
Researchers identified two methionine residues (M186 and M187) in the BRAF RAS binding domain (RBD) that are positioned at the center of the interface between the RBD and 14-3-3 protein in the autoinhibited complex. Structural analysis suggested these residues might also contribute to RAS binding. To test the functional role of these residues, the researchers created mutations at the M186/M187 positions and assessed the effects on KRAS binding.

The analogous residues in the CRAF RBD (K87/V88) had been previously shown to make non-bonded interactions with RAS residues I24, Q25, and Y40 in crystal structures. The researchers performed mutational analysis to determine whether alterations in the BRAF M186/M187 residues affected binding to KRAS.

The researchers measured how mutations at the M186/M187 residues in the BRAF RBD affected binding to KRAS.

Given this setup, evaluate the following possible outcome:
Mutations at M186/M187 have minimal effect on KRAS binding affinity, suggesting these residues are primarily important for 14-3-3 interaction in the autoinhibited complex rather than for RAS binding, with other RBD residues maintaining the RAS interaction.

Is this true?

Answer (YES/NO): NO